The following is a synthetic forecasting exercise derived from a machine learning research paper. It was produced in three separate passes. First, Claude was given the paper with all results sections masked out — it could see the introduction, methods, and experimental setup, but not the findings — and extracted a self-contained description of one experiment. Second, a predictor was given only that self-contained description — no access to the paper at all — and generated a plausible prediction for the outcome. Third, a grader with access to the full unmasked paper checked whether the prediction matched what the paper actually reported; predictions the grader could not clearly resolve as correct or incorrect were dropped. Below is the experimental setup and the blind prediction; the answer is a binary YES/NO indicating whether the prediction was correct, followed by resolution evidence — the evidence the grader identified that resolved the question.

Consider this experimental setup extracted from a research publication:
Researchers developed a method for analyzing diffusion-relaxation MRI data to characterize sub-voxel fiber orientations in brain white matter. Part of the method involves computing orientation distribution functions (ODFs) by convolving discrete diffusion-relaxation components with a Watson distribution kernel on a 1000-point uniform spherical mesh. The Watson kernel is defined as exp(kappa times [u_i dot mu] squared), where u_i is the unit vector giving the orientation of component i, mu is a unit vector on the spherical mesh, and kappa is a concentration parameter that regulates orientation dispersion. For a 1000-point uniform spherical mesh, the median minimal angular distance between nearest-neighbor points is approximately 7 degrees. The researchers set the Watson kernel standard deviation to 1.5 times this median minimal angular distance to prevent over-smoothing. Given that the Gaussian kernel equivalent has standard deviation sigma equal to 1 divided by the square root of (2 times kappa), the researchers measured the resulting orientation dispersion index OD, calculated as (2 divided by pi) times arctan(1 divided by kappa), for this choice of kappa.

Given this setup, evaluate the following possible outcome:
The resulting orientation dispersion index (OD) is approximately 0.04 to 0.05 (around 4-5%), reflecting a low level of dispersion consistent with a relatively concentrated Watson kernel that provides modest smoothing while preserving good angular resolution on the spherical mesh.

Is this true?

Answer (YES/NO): YES